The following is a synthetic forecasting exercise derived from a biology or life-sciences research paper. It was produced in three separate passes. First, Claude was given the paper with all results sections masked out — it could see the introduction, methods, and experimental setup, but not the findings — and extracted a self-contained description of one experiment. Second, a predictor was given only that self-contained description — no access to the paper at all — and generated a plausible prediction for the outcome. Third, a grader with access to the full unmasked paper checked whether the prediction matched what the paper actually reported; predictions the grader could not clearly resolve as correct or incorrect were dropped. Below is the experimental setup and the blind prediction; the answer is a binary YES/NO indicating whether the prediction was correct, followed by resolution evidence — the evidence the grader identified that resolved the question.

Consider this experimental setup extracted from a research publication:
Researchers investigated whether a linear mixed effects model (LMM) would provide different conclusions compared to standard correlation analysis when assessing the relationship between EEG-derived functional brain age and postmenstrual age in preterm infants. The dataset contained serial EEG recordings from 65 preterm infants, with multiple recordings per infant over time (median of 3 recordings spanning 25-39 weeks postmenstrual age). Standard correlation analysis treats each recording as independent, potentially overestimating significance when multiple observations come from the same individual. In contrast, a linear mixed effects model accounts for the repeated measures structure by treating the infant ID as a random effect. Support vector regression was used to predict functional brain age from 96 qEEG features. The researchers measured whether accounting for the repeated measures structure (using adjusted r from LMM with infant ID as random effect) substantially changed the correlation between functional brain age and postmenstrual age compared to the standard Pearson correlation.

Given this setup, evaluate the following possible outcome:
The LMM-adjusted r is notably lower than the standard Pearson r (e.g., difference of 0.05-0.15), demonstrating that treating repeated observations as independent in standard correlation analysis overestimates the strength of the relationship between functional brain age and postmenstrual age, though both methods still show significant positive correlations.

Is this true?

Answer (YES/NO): NO